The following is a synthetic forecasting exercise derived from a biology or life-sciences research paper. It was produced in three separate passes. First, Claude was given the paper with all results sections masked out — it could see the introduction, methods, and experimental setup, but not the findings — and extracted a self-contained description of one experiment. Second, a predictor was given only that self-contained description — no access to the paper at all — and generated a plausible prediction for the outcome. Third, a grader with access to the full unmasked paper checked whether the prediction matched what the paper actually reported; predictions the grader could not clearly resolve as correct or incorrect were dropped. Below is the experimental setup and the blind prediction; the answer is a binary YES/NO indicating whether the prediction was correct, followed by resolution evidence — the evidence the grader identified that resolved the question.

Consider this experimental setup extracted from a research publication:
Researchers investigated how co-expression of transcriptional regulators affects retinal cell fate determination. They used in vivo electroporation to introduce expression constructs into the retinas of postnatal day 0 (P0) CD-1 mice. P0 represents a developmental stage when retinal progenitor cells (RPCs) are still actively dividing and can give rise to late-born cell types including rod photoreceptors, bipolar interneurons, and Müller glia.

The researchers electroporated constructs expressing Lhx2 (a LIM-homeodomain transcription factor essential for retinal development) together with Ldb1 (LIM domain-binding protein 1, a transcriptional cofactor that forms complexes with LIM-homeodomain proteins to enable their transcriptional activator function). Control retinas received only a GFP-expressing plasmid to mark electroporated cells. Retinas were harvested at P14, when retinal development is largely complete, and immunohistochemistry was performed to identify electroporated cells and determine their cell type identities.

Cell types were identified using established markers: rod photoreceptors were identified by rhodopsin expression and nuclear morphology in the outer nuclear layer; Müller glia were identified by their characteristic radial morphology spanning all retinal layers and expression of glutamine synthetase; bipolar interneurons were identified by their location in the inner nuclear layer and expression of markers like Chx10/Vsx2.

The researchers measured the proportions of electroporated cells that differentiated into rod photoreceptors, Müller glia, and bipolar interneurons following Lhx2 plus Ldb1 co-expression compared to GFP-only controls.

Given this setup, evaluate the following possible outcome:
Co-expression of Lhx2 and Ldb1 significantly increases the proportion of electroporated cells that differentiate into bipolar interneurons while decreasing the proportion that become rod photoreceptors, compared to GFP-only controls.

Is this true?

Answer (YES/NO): NO